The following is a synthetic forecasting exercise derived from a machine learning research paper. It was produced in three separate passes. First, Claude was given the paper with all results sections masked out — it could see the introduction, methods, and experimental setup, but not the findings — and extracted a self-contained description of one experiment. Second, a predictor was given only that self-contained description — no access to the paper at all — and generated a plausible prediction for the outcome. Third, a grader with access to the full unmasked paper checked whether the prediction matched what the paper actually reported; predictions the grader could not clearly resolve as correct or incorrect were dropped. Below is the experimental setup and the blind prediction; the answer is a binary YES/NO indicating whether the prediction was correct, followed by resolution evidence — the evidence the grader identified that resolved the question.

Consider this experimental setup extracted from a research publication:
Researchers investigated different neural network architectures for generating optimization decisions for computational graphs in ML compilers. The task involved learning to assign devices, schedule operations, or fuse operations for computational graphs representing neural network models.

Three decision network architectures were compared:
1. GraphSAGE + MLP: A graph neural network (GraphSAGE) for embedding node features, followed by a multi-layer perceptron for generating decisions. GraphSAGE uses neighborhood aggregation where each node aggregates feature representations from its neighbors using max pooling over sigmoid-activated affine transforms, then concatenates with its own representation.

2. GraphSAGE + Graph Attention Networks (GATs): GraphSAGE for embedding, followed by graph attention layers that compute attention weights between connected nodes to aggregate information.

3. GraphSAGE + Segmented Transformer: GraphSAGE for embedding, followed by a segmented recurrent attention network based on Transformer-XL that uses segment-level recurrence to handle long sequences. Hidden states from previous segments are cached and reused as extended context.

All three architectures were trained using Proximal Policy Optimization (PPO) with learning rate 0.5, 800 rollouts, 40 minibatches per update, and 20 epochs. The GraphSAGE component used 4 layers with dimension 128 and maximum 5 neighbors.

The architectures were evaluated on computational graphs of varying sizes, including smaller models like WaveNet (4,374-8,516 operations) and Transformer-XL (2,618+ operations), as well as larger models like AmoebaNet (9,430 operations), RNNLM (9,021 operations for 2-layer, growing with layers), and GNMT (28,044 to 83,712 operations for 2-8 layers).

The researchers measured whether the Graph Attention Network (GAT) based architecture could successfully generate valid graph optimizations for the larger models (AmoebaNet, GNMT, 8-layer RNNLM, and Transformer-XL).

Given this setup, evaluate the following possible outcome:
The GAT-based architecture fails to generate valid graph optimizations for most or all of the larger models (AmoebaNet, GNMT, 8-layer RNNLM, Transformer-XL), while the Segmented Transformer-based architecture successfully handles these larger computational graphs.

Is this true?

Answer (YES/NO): YES